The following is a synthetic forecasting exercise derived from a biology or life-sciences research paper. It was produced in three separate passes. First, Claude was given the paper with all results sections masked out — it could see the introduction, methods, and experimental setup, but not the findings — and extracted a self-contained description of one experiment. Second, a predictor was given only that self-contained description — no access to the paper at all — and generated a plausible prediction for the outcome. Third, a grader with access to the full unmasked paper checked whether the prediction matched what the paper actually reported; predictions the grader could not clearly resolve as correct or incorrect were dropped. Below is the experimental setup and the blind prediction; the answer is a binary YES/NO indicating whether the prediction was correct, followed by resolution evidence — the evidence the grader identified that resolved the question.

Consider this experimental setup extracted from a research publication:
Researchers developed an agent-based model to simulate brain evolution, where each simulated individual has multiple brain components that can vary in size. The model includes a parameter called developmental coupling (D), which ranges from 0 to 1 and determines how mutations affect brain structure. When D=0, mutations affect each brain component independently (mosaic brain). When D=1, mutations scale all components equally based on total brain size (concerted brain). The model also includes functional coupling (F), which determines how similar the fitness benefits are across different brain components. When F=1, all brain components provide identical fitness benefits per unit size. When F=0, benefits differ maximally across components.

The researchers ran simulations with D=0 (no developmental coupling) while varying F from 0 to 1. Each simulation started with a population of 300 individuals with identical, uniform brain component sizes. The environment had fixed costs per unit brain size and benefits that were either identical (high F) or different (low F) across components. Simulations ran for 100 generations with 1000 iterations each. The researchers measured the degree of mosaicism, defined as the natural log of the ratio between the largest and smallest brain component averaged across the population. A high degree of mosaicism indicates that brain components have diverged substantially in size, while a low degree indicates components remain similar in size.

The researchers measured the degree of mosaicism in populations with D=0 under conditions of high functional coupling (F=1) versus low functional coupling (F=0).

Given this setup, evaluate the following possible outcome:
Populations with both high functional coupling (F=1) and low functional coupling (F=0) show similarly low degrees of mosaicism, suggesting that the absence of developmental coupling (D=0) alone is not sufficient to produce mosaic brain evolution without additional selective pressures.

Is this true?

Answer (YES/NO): NO